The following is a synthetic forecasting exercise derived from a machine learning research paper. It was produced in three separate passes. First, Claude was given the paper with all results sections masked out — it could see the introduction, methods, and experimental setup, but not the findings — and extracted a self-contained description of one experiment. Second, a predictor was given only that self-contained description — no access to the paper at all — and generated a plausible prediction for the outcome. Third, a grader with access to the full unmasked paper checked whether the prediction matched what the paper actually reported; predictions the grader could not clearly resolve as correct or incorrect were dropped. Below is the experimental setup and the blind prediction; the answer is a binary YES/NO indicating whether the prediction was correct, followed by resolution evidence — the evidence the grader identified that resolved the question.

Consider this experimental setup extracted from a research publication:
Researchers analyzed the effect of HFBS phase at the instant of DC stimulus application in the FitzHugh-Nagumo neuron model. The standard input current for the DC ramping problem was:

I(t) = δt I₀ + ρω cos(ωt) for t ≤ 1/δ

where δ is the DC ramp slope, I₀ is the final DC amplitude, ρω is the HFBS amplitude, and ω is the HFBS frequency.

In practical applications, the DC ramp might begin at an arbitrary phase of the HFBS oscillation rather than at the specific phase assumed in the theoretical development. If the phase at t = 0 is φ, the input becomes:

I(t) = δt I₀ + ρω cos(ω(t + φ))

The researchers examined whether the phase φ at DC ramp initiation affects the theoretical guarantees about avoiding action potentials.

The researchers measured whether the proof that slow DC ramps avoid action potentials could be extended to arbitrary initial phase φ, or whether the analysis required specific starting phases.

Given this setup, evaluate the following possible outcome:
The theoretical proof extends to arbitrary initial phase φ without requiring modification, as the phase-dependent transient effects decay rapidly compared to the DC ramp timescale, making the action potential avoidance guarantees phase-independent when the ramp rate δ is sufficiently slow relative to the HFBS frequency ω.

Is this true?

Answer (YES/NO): NO